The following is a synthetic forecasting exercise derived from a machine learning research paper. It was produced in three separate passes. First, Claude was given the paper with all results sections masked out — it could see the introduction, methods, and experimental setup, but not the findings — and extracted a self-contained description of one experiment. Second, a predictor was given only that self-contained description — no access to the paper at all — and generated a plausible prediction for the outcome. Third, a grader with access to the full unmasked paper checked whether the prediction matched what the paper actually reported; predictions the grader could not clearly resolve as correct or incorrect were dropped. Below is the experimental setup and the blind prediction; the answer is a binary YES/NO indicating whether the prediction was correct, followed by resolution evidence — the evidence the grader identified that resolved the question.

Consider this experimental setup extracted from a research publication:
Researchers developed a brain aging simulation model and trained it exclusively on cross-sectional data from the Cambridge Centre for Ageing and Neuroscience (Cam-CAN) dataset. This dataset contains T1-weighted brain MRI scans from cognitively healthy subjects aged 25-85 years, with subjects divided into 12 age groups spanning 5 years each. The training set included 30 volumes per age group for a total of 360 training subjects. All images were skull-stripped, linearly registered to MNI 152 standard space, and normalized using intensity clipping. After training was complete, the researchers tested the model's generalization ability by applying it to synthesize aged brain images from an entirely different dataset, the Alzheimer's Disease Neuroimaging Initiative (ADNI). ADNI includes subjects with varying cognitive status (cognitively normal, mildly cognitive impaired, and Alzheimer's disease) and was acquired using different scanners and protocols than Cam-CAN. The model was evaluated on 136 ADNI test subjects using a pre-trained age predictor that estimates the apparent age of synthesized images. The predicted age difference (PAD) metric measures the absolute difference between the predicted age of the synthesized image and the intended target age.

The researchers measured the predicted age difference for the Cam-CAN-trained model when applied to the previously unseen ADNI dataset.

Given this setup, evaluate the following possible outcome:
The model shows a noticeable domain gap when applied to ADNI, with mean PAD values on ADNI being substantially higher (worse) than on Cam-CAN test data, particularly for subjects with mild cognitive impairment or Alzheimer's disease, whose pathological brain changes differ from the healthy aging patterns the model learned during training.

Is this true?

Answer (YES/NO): NO